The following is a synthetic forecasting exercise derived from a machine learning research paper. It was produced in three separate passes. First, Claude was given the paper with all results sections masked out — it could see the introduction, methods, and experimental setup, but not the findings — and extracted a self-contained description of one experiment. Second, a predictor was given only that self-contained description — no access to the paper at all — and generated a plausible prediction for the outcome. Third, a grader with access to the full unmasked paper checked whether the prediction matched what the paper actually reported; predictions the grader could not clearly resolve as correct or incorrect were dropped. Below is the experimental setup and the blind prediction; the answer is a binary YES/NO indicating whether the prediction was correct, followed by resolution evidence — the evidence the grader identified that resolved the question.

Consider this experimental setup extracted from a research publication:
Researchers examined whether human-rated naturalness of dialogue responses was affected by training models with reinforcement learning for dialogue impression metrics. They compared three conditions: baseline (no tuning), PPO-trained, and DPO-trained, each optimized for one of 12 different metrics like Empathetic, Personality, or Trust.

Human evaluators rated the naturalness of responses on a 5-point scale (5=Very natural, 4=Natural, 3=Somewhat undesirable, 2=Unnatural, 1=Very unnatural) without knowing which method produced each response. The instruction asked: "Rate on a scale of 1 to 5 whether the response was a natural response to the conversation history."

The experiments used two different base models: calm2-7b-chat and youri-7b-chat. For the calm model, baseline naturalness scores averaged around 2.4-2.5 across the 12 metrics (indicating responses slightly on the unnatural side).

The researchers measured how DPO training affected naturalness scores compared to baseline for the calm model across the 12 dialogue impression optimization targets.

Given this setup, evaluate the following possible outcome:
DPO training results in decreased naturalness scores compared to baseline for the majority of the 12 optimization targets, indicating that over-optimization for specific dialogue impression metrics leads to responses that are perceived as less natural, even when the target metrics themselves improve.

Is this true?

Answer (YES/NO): NO